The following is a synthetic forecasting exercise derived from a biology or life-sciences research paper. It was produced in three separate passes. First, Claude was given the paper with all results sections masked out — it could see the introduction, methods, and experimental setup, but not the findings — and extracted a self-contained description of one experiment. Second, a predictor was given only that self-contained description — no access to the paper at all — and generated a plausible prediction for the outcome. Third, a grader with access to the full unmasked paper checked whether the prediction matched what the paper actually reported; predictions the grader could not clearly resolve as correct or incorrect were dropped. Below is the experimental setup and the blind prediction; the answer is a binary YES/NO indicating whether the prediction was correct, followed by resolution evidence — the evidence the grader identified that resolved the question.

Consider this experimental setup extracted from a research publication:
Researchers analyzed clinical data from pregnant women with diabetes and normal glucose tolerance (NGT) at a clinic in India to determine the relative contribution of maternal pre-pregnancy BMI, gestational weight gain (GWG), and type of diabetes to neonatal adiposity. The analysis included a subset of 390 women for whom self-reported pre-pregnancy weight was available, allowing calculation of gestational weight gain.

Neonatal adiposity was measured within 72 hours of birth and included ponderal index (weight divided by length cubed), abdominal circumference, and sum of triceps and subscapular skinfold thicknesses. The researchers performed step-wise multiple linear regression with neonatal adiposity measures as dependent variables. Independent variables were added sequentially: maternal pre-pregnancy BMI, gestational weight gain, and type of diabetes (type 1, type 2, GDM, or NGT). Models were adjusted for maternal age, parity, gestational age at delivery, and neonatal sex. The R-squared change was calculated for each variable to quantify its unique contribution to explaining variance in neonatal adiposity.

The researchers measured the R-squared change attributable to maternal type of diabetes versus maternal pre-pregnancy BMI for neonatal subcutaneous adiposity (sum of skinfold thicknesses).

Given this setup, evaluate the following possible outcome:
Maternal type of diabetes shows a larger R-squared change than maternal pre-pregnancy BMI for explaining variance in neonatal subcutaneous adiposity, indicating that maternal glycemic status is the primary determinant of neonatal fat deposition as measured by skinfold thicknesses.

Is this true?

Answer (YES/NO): YES